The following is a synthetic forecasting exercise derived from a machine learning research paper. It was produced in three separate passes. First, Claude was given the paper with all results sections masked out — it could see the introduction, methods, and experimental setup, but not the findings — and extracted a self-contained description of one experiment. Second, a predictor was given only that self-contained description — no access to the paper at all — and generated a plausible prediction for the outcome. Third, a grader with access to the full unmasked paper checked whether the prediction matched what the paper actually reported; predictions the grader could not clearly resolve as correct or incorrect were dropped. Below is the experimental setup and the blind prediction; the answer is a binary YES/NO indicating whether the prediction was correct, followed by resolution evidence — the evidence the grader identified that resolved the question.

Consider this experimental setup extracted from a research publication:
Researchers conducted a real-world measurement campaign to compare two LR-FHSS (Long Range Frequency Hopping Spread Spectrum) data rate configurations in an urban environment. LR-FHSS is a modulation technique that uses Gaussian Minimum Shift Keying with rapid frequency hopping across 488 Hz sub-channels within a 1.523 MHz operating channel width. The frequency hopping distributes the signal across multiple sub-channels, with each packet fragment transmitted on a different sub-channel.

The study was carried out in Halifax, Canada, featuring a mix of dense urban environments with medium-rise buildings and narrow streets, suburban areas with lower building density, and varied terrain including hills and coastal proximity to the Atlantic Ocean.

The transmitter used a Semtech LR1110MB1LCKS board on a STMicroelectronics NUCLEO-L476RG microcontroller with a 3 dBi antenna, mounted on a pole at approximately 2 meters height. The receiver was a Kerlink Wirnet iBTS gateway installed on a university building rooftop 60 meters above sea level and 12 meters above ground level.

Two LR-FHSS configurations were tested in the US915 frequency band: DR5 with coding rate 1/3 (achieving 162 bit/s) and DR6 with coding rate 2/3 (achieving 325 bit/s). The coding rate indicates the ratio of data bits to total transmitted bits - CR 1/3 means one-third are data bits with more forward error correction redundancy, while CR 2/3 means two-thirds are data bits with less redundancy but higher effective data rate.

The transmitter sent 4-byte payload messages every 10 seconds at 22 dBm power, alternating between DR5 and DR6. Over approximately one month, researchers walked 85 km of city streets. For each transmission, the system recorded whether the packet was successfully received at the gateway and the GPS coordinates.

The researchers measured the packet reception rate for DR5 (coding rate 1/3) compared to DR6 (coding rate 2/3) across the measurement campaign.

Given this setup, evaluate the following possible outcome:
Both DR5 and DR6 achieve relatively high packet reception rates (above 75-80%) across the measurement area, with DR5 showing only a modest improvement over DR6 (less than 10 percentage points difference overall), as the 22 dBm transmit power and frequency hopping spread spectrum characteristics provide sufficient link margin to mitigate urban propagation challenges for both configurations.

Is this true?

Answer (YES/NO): NO